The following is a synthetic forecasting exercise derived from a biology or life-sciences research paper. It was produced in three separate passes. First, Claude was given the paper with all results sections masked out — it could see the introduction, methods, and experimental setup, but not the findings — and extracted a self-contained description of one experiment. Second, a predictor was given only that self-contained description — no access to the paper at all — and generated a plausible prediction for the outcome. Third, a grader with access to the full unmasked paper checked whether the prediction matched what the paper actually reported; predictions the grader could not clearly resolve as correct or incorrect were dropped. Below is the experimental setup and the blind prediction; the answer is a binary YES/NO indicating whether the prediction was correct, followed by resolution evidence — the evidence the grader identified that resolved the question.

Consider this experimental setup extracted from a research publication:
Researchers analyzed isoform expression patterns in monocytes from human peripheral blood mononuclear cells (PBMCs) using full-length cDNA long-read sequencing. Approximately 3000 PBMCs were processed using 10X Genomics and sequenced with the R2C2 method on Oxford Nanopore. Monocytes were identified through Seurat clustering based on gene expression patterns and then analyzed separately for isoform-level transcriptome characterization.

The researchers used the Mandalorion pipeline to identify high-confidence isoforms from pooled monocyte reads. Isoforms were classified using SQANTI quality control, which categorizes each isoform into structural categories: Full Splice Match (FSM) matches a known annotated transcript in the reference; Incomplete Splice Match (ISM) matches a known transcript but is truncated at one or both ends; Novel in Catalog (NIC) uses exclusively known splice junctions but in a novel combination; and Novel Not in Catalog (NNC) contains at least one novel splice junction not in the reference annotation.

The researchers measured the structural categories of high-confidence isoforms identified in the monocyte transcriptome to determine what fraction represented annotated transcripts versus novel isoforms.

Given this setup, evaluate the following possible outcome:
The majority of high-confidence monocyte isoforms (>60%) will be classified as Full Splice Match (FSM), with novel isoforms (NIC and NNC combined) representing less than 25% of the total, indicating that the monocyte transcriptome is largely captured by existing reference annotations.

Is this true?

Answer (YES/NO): NO